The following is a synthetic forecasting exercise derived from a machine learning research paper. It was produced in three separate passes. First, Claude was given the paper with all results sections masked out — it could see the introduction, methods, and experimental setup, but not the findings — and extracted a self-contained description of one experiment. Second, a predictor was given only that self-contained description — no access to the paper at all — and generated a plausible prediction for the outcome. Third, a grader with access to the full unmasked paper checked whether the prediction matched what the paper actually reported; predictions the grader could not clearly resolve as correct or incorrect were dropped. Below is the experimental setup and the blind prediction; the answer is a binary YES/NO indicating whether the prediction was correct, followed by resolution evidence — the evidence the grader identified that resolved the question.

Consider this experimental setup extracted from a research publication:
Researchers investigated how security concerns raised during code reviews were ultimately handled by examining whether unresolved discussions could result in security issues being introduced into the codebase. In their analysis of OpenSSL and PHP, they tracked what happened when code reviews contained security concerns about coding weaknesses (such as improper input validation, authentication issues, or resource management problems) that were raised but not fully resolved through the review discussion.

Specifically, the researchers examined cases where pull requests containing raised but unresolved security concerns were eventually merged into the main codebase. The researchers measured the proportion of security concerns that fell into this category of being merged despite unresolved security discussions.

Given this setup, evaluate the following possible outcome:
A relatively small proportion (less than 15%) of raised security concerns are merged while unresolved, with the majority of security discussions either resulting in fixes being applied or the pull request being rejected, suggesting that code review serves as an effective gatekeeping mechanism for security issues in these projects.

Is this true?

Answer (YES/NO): NO